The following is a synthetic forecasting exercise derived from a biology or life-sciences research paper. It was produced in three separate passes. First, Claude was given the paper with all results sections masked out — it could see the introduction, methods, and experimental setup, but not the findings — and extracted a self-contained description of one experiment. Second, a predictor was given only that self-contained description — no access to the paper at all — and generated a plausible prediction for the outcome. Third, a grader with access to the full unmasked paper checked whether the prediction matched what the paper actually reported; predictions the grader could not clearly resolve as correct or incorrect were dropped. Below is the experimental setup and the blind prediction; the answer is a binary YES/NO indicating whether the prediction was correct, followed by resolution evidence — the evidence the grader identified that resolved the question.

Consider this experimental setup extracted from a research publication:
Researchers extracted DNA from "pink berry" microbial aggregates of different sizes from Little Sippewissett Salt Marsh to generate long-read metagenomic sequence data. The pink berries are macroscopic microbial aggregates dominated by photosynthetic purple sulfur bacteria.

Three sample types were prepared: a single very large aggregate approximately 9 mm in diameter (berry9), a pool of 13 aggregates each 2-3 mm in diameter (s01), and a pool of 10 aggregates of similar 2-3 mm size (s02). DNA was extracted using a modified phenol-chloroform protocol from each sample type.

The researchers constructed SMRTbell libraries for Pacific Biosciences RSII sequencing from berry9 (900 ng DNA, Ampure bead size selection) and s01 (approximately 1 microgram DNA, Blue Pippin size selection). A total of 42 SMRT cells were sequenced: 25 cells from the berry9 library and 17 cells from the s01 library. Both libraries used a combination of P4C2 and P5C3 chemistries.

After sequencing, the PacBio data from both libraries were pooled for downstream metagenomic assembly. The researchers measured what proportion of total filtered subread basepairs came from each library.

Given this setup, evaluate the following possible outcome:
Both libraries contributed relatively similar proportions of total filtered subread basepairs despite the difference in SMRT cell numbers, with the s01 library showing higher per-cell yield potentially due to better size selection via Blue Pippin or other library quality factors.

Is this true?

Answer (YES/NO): NO